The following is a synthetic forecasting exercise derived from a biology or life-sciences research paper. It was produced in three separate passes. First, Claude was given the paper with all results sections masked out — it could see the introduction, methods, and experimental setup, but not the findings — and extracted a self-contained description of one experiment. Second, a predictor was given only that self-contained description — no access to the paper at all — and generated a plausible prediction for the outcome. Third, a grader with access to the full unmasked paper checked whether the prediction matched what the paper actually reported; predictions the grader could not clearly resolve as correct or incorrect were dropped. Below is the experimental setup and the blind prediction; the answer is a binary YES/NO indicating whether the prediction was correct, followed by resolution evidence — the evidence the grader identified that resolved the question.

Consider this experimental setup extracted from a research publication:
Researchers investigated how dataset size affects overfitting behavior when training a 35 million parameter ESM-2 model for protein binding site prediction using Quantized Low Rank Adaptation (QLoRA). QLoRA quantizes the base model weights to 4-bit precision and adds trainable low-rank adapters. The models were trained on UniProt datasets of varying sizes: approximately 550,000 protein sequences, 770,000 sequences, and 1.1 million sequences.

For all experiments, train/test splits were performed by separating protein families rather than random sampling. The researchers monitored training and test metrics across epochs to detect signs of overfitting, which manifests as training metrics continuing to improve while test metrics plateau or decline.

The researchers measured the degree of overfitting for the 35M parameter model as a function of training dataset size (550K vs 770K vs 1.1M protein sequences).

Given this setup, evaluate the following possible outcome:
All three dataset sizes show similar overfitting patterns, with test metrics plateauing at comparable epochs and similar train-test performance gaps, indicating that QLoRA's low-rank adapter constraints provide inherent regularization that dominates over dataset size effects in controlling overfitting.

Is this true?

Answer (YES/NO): NO